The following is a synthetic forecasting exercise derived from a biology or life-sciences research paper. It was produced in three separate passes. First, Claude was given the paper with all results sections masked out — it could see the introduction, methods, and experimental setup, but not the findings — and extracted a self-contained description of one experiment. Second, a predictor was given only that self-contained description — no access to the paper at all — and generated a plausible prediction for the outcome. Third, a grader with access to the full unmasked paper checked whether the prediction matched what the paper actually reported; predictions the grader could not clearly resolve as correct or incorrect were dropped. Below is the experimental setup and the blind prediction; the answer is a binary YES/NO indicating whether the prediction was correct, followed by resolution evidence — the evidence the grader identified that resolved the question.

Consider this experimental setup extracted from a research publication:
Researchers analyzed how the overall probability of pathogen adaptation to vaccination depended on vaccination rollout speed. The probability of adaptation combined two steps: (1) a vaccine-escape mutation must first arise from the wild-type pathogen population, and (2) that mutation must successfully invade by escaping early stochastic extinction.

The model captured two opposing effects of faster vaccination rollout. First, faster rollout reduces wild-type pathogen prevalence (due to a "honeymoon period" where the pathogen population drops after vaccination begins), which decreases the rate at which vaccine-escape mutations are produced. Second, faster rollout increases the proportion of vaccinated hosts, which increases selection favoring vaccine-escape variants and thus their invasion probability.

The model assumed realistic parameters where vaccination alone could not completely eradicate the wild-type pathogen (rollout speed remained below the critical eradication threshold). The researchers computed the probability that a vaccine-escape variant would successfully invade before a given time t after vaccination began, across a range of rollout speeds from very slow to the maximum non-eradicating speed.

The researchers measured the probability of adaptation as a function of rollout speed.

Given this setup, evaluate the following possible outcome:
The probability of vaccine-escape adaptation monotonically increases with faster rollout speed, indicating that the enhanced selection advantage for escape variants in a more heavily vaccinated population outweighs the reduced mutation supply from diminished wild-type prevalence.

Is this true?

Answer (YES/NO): NO